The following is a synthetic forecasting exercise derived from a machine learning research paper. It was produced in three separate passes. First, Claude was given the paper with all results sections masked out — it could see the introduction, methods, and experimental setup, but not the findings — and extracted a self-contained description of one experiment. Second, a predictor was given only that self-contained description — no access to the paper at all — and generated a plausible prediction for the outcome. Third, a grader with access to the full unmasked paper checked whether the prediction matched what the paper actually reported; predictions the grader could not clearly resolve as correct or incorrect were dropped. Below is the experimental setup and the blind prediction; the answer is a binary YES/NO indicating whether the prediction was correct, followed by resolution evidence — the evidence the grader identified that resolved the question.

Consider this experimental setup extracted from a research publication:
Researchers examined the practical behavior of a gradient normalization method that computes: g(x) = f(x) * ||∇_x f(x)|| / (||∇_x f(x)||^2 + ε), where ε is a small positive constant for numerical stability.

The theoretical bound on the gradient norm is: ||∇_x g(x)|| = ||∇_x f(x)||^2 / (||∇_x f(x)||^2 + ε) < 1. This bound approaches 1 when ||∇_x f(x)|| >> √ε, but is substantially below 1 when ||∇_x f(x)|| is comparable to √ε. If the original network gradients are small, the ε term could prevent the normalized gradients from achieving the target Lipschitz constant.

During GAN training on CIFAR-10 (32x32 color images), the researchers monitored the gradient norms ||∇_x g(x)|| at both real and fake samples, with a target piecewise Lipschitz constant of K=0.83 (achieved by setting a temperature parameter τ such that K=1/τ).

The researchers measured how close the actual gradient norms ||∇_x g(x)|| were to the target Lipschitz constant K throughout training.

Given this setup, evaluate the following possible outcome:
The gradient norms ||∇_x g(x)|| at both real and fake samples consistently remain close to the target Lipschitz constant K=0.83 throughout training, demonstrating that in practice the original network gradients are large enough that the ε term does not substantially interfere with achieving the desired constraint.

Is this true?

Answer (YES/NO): YES